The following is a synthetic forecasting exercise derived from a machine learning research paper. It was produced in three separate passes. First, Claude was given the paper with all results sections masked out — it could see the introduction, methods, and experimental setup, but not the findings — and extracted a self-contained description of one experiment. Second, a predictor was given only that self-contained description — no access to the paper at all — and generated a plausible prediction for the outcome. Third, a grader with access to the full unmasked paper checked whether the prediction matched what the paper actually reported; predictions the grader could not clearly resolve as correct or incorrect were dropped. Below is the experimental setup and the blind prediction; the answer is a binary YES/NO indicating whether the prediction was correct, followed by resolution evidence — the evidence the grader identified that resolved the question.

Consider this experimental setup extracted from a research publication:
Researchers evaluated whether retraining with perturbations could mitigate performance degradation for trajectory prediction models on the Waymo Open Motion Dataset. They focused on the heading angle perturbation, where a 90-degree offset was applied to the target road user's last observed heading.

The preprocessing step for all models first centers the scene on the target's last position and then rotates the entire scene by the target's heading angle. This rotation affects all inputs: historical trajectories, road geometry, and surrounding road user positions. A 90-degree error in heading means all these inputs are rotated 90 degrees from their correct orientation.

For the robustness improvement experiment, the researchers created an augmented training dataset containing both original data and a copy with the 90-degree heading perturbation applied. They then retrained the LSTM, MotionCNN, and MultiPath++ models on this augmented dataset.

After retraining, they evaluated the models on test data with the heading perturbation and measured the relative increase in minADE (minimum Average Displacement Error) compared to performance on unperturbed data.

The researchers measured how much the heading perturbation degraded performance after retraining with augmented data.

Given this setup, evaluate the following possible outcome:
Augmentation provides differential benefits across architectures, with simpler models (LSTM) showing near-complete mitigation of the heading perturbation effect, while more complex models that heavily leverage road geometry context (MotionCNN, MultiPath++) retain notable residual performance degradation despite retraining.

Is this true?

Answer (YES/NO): NO